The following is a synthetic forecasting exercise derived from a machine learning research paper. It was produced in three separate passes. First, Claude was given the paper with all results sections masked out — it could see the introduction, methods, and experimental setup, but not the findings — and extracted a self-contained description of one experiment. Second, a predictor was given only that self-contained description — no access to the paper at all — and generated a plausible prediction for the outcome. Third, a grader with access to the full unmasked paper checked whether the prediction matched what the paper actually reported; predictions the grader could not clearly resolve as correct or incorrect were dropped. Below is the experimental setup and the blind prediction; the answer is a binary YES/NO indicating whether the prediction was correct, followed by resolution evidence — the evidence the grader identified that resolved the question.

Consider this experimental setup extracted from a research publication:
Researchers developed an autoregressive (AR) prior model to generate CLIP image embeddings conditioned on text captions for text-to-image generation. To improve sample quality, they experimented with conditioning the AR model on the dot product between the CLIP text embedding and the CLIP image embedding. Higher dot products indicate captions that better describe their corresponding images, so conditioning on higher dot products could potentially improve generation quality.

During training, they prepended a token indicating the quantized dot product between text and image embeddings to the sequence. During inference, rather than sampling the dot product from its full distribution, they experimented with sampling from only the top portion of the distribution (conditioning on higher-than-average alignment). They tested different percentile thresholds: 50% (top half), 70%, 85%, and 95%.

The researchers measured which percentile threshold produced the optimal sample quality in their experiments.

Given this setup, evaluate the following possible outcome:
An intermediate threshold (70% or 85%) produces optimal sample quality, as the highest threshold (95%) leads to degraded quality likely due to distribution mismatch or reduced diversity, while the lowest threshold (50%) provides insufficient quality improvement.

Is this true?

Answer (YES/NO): NO